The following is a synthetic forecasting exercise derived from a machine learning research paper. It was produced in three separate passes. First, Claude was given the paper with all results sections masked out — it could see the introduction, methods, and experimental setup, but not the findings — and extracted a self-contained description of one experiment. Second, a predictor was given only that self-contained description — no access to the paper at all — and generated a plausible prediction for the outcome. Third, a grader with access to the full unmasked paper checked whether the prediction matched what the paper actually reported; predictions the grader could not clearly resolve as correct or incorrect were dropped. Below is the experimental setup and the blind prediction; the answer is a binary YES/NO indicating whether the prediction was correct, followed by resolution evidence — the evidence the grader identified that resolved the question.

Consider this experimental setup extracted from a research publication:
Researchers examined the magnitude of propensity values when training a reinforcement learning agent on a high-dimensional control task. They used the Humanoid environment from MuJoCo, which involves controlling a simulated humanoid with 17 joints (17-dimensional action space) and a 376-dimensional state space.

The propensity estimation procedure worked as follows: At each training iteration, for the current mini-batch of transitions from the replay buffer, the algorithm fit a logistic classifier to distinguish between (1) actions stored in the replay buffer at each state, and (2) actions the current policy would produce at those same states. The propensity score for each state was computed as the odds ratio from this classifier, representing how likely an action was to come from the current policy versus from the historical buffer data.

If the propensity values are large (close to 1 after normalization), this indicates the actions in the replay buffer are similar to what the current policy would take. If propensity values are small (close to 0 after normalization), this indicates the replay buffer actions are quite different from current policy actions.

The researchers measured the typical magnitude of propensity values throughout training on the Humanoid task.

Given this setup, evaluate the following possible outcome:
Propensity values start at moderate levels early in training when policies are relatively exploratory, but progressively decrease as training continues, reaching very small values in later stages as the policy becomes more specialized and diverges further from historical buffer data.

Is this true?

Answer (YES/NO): NO